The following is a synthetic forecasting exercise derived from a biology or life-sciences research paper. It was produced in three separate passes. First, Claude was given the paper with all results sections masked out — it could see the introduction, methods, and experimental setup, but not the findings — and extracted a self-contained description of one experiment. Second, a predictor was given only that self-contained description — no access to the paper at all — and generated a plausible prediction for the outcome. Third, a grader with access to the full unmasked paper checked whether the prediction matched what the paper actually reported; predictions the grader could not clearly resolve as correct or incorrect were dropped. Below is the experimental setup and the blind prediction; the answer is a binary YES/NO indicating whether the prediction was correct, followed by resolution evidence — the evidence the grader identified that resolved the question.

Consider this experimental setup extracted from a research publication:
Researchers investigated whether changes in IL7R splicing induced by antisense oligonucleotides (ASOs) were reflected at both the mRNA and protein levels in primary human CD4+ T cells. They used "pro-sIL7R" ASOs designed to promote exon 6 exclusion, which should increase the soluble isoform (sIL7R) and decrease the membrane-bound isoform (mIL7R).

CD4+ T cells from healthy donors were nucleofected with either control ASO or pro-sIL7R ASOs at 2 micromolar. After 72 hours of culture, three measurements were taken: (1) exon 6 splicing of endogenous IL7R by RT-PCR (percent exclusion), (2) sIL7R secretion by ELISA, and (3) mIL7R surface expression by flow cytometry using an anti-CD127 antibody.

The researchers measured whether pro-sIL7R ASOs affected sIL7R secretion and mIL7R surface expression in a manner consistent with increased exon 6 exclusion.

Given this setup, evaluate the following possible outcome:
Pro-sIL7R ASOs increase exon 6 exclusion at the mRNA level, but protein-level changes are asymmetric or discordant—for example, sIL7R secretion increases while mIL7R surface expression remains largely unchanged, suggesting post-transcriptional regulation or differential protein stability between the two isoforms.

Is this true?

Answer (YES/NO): NO